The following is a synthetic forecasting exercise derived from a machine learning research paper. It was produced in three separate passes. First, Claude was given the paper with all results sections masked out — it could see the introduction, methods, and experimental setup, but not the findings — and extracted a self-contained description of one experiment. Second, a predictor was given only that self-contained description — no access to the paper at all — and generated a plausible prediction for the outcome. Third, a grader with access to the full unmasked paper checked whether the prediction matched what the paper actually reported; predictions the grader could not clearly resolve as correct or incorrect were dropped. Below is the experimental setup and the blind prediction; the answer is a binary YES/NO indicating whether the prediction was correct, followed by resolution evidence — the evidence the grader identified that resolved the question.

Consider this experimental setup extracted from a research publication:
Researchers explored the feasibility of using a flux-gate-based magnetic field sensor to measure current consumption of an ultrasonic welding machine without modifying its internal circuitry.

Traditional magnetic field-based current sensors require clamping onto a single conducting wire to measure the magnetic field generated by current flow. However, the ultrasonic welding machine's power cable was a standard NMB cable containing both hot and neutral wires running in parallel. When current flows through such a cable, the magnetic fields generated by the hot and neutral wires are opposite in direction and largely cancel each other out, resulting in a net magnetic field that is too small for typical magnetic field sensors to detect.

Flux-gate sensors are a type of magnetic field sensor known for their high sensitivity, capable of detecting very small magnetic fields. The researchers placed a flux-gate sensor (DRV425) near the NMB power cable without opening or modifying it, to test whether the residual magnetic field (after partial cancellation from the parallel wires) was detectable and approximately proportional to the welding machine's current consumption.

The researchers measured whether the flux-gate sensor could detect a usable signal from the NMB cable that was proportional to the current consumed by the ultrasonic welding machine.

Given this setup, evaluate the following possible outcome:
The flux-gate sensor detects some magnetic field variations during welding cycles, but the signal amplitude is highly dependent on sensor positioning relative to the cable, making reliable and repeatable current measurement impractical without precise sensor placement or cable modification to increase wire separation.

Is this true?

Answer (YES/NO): NO